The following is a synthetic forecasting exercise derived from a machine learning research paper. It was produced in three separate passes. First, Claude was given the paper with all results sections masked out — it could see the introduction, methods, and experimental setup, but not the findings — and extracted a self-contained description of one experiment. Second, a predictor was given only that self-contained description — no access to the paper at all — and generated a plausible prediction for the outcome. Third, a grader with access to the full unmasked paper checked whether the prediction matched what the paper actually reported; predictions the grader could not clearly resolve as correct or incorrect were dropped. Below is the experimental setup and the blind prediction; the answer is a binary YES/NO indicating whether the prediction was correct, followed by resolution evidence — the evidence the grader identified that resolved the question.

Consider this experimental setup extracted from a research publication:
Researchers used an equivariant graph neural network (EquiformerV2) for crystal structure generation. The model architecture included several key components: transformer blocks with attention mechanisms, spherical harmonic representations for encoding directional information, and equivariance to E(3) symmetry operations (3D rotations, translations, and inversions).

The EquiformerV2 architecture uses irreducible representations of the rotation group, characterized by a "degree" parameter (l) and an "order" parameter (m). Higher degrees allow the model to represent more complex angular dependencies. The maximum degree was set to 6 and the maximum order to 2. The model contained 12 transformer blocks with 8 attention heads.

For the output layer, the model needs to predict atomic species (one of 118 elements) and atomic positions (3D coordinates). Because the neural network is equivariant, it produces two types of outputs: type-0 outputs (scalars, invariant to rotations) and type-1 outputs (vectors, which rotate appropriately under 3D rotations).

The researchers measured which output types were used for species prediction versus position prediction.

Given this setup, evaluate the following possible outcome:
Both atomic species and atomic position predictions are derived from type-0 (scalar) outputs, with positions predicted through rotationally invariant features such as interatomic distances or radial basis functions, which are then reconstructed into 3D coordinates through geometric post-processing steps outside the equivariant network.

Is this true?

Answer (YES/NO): NO